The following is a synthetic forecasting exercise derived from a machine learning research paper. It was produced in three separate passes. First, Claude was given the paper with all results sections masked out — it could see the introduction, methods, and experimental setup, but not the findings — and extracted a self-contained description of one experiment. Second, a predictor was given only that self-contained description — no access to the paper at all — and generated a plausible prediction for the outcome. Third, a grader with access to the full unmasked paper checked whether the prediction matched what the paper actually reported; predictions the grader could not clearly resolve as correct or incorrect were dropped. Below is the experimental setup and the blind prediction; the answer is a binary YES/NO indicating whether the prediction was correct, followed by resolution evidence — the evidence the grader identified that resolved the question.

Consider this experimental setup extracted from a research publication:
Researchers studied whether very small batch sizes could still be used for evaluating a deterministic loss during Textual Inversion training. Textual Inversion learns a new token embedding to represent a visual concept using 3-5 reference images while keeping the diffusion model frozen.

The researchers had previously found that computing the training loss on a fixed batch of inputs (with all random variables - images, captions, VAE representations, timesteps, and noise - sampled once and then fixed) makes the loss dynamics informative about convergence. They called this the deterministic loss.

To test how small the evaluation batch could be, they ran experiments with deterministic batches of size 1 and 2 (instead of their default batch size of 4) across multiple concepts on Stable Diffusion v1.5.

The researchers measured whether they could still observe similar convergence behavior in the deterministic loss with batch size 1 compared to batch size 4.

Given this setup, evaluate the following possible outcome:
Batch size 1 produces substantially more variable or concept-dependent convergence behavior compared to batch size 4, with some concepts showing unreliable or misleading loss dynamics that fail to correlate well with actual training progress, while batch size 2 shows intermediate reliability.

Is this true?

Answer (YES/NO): NO